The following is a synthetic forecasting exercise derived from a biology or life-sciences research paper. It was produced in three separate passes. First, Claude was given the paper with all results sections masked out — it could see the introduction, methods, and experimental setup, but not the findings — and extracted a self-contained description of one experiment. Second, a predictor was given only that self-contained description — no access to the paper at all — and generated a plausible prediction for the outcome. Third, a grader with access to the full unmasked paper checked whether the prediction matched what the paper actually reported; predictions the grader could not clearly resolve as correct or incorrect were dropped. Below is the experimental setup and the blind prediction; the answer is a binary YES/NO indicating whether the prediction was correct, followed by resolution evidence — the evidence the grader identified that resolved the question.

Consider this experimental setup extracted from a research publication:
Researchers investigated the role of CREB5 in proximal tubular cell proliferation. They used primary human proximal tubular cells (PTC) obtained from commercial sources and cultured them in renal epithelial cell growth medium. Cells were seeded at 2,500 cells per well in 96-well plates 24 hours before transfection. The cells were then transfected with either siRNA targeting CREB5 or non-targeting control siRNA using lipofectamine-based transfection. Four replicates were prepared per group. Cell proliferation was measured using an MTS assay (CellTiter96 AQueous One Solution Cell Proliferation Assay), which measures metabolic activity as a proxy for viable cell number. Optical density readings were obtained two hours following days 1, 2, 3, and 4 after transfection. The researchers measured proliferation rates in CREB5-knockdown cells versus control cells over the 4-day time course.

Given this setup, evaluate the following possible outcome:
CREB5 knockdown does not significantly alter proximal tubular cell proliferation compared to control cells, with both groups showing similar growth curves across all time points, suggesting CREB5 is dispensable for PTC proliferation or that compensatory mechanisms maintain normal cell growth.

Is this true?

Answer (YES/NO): NO